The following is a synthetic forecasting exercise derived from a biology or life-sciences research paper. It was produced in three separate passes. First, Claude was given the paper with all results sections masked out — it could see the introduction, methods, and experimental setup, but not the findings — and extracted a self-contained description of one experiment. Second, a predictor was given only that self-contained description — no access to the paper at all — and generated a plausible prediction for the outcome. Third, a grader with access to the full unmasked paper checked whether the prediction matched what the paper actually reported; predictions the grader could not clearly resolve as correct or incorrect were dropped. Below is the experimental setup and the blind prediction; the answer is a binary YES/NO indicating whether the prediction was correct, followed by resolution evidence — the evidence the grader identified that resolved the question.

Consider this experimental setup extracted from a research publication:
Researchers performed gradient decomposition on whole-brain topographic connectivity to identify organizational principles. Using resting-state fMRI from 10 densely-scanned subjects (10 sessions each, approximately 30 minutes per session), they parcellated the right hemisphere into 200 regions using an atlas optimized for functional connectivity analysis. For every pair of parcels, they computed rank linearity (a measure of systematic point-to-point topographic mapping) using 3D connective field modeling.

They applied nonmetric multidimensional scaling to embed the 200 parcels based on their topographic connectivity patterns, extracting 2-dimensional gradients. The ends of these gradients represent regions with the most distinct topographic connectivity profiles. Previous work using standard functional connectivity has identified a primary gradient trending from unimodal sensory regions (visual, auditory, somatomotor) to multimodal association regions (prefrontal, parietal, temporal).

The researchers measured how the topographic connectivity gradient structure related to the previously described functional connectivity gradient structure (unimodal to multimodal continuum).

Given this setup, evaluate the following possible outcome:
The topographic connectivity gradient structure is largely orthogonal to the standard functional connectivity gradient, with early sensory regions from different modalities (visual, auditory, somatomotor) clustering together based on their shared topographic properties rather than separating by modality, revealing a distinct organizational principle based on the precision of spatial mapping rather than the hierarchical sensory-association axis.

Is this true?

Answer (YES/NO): NO